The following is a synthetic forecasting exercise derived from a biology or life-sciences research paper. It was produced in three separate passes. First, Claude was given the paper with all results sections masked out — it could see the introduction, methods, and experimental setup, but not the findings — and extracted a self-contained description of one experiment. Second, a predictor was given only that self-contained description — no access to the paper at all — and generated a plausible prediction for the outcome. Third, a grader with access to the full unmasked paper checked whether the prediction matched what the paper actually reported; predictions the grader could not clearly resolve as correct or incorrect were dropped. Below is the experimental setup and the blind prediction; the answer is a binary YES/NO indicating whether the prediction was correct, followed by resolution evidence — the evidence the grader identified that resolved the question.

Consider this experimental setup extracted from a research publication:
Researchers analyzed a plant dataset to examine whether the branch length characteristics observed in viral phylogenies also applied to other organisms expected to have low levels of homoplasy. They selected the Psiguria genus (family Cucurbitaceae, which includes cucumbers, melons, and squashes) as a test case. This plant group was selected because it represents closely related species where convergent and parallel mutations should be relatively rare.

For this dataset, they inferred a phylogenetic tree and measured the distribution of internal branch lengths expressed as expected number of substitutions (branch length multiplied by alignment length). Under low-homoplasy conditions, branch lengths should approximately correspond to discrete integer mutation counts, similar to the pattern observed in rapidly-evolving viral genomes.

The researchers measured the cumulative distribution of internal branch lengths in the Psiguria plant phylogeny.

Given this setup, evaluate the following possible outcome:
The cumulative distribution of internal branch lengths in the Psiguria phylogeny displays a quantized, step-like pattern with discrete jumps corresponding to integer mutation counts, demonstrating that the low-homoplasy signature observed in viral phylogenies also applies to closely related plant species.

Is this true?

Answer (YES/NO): NO